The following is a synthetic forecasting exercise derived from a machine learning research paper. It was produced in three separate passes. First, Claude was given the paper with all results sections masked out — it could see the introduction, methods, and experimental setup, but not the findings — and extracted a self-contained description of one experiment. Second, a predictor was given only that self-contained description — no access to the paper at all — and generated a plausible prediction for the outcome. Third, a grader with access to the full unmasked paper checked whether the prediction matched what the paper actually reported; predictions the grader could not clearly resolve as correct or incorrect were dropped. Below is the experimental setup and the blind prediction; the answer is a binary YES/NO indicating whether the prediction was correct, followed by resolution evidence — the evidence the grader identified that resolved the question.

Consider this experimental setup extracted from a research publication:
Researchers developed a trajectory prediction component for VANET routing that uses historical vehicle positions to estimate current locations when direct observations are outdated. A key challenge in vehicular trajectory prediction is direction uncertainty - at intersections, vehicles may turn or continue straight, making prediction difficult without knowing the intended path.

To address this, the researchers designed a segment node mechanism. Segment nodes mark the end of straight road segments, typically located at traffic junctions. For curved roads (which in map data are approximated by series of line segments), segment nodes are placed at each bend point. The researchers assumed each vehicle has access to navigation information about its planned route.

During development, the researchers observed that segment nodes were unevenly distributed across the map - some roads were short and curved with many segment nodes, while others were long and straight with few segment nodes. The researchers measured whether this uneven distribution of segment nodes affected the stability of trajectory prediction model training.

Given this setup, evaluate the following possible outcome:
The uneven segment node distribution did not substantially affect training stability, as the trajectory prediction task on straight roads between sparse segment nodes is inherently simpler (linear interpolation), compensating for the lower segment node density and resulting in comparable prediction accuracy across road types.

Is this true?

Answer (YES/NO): NO